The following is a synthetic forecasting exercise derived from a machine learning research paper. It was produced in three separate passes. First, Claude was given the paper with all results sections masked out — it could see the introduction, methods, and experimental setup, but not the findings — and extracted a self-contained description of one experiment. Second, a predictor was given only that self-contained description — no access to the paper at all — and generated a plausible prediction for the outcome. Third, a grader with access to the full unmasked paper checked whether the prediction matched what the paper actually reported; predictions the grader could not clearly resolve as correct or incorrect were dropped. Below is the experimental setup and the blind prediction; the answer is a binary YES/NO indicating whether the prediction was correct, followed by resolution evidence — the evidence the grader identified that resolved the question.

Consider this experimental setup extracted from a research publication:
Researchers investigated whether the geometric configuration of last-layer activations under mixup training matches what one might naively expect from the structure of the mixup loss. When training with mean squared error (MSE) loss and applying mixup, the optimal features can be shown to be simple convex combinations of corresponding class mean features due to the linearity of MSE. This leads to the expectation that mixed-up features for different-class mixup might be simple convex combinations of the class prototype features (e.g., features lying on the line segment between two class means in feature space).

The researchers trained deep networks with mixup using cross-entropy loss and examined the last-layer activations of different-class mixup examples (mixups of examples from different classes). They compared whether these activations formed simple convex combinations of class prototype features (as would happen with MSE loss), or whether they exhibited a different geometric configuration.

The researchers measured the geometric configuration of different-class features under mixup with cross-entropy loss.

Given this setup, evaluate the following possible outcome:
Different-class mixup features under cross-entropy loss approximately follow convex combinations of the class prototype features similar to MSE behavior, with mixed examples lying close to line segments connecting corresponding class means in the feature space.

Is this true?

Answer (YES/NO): NO